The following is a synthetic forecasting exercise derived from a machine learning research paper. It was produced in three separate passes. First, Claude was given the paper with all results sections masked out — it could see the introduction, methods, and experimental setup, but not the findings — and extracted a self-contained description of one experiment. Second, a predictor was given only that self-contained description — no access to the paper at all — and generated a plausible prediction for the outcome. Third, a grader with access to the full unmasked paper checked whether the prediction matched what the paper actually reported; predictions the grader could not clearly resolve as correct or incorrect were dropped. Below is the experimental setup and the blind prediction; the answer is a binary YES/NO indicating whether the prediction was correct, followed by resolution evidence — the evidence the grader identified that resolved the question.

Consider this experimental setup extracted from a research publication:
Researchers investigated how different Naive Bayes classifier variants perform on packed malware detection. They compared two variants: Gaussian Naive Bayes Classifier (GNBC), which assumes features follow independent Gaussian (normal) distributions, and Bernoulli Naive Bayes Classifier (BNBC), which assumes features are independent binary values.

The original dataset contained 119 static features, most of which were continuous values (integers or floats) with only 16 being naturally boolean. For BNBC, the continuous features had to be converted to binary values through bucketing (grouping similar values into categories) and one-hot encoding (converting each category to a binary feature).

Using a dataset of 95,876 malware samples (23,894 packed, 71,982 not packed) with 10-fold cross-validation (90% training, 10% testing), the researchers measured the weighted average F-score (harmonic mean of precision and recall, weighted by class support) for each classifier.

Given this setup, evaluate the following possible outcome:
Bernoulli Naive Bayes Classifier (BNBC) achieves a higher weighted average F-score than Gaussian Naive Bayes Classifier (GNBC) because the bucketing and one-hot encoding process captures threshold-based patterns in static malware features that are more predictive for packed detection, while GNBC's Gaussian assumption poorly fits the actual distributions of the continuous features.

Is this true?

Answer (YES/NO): YES